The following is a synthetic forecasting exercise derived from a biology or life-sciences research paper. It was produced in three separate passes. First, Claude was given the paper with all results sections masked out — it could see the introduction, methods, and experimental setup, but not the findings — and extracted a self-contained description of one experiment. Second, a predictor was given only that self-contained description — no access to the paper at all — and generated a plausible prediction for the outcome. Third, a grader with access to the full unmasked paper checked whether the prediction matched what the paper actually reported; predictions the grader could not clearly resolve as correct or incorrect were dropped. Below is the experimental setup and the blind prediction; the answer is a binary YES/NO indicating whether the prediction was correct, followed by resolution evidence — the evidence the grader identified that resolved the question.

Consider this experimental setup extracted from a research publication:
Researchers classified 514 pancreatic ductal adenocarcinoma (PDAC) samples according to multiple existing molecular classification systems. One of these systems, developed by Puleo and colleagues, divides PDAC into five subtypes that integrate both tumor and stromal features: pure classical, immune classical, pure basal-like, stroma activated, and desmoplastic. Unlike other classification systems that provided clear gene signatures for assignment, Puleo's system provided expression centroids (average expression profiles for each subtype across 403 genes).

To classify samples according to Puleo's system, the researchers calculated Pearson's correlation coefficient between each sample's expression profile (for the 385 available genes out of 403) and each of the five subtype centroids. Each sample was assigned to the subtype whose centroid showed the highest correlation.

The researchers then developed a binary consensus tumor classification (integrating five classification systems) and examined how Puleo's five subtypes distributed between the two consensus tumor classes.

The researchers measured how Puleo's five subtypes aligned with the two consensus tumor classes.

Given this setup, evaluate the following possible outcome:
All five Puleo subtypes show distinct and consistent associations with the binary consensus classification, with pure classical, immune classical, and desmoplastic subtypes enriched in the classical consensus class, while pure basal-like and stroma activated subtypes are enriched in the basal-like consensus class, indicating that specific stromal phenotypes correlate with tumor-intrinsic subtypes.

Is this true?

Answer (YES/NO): NO